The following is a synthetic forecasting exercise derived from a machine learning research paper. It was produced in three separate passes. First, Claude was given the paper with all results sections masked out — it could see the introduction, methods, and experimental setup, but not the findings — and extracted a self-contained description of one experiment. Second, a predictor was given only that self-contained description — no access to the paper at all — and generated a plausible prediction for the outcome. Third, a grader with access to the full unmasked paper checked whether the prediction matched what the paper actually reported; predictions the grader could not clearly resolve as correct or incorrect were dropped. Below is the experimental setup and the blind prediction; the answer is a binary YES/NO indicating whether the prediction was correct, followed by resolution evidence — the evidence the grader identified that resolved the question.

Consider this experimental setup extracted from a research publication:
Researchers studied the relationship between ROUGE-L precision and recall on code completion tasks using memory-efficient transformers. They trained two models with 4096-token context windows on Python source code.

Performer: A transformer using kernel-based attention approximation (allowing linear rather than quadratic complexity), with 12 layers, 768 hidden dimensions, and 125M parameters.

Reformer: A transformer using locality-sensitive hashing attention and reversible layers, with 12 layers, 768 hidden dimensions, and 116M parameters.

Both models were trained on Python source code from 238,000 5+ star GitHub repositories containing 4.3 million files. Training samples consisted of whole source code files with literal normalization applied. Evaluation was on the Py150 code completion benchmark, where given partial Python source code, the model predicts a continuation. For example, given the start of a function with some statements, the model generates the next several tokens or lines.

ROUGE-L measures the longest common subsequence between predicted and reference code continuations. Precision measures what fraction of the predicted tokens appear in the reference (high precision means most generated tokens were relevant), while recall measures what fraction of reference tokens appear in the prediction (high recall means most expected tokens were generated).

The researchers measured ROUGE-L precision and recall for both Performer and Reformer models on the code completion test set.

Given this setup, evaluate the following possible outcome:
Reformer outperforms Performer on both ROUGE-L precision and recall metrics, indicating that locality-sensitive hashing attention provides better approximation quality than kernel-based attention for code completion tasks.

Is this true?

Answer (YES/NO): YES